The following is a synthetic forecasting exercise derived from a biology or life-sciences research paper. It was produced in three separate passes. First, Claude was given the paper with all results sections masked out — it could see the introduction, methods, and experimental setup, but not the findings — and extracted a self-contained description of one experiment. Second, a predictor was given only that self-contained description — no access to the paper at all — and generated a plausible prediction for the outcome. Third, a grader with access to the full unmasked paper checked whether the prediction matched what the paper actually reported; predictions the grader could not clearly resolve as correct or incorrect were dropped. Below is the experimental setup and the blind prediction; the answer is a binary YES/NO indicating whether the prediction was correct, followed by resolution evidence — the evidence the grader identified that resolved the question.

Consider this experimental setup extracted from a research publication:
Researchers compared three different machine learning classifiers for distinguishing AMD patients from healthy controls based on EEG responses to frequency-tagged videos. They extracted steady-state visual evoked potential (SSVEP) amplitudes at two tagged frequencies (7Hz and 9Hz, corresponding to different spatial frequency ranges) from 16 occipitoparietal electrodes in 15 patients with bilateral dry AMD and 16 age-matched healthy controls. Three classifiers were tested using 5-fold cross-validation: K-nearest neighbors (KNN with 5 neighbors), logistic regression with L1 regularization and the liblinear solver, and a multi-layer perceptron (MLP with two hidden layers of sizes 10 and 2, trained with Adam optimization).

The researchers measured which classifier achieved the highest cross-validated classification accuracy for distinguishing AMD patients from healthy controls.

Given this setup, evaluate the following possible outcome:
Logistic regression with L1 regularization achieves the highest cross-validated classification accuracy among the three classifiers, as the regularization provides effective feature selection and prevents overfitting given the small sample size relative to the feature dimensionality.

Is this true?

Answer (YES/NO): NO